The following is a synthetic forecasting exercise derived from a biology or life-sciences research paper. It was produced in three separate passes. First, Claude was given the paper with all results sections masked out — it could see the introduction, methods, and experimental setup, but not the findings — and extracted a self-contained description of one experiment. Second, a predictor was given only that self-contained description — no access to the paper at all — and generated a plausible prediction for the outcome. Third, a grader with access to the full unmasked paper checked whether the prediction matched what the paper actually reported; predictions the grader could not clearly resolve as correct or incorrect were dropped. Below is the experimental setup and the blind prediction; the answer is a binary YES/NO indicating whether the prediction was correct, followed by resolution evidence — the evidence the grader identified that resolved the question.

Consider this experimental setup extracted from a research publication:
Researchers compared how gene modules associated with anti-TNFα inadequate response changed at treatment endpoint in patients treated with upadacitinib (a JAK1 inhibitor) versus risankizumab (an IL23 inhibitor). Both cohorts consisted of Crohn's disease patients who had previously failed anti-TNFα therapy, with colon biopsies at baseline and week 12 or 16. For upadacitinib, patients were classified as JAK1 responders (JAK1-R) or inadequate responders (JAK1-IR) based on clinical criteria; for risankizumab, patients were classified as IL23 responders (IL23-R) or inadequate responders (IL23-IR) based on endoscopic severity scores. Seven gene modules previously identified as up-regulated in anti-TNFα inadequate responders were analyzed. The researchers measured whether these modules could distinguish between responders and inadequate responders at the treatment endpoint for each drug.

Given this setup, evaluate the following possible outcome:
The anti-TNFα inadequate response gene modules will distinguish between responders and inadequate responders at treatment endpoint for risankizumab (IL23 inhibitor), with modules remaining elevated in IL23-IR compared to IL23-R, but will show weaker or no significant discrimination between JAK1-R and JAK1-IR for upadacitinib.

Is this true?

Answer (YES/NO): YES